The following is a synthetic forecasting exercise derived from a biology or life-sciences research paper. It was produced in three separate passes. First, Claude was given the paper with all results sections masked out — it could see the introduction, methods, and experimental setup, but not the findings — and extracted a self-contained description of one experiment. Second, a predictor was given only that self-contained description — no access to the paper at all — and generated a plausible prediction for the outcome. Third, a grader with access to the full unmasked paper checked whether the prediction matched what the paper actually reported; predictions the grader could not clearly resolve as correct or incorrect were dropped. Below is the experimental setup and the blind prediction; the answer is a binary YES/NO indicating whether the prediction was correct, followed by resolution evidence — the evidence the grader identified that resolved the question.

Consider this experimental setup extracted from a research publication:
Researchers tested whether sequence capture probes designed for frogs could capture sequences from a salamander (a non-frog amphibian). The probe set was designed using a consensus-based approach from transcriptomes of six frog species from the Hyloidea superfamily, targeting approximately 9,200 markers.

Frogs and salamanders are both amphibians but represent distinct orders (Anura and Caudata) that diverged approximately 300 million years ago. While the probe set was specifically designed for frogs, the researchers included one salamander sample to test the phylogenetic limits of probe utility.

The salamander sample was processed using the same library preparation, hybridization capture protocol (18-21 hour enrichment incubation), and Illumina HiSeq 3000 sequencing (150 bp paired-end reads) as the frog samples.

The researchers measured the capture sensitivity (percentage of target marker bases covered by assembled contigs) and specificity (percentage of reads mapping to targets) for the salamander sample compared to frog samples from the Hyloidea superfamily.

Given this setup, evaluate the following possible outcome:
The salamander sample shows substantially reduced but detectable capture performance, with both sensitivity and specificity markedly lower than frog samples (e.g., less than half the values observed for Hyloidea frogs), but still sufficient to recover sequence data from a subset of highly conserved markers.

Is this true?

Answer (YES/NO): NO